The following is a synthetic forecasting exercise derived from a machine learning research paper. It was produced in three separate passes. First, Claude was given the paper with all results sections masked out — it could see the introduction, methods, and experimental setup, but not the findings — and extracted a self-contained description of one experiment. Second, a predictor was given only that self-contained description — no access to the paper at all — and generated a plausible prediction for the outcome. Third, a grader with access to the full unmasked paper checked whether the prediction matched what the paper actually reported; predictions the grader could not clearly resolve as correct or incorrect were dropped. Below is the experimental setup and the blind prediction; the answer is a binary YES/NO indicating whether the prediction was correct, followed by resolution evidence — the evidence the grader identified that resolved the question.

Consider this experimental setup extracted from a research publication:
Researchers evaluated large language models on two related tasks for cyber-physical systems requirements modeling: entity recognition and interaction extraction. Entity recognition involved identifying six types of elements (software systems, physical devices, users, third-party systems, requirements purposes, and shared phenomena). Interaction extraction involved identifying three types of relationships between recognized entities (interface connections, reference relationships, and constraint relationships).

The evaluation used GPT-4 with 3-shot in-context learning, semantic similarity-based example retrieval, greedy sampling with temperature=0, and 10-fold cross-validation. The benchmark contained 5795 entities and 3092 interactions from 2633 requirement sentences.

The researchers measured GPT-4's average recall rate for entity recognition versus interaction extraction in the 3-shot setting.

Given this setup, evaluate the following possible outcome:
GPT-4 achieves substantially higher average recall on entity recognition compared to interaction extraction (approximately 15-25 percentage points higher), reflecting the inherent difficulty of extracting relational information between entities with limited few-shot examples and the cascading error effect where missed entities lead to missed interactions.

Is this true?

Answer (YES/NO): NO